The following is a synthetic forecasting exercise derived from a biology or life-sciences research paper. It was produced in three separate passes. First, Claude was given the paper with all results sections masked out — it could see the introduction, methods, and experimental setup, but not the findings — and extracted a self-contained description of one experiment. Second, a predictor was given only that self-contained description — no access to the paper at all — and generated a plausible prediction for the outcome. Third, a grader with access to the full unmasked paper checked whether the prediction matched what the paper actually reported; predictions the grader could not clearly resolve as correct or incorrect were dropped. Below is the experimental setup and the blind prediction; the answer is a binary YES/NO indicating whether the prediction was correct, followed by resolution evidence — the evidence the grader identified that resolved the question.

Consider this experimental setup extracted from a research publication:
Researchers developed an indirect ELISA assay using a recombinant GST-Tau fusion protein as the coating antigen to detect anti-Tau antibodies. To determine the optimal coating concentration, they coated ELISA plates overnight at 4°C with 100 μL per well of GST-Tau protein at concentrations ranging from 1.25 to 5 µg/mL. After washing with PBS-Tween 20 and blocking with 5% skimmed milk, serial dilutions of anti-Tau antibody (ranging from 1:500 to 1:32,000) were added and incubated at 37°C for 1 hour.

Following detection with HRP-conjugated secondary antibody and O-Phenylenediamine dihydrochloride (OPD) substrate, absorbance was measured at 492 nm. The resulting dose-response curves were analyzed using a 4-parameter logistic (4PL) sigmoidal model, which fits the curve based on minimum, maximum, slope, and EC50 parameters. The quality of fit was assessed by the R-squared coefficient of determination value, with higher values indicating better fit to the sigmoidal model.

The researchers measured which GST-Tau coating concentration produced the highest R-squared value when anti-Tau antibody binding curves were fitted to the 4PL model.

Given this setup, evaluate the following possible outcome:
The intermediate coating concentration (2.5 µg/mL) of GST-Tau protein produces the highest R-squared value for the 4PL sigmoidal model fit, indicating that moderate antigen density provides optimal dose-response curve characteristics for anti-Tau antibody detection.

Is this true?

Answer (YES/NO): NO